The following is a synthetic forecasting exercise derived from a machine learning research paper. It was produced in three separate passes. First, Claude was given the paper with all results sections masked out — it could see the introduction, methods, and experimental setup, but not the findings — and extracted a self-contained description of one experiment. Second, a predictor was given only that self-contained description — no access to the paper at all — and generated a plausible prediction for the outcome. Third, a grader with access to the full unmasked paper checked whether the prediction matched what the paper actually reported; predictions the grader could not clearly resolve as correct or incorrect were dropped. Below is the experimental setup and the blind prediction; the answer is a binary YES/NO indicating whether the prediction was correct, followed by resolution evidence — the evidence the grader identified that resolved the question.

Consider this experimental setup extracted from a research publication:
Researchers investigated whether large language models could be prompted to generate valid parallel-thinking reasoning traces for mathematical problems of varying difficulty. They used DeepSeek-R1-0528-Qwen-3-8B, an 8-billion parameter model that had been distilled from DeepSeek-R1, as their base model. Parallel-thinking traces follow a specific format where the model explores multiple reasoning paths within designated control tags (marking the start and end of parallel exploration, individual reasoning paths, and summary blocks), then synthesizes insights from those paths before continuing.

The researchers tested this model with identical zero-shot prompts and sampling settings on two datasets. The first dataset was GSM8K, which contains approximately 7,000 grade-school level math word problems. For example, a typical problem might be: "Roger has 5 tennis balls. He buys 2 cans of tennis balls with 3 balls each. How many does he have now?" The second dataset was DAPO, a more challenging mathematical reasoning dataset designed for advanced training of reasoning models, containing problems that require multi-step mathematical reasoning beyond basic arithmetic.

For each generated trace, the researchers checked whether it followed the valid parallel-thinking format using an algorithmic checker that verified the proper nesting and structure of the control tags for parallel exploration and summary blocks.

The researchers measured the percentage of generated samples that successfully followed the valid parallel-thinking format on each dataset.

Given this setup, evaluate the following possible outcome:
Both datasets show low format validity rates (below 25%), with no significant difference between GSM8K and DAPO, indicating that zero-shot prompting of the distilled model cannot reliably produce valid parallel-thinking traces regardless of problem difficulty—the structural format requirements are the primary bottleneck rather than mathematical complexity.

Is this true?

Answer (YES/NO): NO